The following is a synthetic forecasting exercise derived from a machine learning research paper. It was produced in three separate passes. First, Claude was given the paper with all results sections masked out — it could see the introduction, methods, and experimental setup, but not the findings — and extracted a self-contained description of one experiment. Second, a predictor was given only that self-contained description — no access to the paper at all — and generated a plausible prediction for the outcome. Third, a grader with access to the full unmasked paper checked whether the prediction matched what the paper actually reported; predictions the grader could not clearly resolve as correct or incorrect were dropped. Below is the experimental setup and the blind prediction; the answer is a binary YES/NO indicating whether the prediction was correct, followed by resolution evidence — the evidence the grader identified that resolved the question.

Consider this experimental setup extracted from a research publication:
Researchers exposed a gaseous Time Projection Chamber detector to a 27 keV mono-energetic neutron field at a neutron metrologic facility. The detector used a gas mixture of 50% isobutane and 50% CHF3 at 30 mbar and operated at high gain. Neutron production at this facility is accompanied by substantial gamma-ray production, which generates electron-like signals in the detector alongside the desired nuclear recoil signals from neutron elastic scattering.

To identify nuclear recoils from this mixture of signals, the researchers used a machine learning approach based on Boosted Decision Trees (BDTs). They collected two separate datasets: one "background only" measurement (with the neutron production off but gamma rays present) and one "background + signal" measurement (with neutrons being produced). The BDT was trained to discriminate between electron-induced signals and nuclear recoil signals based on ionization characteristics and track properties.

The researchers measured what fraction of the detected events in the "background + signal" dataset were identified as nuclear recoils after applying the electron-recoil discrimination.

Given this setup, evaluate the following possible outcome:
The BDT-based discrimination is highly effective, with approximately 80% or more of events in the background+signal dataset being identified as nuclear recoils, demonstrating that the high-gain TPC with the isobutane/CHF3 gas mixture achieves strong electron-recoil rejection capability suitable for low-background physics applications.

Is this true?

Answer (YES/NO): NO